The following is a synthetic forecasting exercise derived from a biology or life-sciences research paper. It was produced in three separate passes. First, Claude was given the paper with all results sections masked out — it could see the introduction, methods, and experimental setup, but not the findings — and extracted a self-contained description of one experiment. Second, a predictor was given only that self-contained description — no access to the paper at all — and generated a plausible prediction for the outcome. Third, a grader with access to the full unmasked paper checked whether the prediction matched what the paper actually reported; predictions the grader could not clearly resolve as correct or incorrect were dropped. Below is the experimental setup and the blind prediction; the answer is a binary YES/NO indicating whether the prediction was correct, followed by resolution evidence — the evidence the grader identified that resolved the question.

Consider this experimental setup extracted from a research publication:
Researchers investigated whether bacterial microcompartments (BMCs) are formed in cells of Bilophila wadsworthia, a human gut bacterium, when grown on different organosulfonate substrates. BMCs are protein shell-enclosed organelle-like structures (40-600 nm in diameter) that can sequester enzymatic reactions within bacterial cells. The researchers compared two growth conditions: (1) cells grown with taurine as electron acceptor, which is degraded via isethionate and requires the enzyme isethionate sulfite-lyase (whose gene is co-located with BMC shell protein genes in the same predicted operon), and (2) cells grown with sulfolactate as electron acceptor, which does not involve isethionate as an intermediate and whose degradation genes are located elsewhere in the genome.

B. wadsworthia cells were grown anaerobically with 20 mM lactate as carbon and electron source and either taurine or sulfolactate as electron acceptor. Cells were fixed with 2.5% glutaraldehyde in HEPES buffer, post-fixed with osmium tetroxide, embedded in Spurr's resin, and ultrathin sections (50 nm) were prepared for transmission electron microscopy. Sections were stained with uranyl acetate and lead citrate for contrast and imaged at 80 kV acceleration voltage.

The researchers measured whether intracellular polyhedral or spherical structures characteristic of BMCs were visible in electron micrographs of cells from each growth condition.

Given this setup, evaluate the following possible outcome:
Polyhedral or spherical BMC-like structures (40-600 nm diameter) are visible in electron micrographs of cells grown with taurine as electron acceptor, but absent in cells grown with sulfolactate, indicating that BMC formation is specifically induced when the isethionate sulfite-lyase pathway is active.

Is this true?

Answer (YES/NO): YES